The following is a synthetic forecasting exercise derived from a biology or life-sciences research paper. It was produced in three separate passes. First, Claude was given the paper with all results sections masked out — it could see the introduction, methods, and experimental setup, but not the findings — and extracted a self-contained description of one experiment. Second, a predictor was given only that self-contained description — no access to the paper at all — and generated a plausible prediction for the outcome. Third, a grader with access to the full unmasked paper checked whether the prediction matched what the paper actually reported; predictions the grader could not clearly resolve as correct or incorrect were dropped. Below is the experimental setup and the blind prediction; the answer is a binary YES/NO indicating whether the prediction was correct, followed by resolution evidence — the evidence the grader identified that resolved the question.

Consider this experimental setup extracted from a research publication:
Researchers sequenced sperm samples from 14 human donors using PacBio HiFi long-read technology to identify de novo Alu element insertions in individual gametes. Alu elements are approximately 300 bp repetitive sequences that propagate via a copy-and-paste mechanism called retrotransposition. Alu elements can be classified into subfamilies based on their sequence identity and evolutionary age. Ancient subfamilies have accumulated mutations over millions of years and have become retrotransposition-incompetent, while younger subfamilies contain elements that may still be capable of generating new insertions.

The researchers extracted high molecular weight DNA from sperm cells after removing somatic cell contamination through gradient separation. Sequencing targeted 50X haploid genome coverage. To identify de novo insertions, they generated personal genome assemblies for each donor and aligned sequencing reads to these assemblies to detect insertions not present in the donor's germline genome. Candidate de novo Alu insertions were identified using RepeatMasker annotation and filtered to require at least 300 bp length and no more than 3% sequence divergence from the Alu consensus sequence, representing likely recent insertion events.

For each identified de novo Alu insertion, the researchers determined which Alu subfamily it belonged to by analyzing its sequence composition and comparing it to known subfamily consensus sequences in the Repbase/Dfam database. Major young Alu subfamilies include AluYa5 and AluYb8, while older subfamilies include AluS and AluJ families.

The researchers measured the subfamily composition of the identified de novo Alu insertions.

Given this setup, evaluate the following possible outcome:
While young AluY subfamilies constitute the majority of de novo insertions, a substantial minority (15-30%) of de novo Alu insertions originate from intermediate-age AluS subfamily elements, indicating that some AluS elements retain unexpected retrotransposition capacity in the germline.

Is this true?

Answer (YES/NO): NO